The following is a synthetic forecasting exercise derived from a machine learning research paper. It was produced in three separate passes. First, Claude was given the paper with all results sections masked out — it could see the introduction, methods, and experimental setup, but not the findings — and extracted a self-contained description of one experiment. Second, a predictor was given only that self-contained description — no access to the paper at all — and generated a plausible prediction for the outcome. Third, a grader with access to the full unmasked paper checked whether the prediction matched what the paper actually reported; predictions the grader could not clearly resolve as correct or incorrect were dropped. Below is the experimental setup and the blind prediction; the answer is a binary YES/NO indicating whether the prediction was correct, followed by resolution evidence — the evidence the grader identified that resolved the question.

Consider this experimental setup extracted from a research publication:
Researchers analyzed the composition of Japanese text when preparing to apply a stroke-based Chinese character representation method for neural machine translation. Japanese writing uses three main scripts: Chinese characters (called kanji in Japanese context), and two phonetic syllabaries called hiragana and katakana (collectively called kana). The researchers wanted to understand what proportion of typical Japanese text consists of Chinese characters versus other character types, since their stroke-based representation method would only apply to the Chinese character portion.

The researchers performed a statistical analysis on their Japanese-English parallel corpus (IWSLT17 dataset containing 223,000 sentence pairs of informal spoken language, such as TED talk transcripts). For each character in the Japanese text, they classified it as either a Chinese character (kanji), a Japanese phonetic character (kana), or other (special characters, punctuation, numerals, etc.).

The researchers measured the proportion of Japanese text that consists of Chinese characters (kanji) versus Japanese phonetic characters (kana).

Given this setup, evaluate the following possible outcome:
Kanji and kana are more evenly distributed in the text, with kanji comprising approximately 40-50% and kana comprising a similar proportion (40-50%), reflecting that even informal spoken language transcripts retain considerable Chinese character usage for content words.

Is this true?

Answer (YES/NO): NO